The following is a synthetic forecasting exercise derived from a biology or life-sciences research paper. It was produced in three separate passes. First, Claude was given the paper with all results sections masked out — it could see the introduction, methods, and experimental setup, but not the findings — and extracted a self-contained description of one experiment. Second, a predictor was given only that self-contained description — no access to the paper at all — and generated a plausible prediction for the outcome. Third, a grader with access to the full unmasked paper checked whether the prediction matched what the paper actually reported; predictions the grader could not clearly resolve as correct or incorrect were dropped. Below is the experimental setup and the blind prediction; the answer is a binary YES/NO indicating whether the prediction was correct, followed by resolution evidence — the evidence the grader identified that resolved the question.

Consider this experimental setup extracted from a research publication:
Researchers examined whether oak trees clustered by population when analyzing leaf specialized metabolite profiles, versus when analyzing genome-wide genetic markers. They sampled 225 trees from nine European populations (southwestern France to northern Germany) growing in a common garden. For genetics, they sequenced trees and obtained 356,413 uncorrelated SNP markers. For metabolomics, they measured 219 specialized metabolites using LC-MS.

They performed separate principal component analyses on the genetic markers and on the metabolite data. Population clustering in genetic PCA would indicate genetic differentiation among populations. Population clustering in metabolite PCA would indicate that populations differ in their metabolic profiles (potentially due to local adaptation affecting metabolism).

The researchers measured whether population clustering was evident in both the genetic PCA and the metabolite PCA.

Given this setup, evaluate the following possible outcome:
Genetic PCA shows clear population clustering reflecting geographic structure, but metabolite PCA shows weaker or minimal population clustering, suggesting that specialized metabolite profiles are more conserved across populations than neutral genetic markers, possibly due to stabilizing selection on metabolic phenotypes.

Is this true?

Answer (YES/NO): YES